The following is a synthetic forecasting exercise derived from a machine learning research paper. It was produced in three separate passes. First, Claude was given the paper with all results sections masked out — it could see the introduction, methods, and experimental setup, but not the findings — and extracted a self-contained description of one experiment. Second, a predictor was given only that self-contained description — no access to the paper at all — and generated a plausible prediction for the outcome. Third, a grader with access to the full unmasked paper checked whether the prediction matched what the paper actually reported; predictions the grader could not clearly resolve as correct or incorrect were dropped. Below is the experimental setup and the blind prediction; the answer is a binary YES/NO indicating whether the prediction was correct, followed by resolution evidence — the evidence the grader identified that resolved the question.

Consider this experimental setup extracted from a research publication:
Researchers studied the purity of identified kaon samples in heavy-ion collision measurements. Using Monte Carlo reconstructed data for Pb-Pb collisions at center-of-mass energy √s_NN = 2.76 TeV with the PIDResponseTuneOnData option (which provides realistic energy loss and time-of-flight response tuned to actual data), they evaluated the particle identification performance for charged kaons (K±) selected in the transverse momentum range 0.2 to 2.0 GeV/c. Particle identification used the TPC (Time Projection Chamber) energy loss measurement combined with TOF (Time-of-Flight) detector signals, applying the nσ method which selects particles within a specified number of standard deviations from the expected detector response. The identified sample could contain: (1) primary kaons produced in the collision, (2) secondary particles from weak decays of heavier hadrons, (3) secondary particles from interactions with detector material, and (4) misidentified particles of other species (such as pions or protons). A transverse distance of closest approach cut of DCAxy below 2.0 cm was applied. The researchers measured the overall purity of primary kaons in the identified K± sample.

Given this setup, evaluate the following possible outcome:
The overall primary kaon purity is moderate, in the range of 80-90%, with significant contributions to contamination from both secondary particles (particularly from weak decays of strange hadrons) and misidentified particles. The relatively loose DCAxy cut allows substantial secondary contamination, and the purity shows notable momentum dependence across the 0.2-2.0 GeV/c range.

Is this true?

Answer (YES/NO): NO